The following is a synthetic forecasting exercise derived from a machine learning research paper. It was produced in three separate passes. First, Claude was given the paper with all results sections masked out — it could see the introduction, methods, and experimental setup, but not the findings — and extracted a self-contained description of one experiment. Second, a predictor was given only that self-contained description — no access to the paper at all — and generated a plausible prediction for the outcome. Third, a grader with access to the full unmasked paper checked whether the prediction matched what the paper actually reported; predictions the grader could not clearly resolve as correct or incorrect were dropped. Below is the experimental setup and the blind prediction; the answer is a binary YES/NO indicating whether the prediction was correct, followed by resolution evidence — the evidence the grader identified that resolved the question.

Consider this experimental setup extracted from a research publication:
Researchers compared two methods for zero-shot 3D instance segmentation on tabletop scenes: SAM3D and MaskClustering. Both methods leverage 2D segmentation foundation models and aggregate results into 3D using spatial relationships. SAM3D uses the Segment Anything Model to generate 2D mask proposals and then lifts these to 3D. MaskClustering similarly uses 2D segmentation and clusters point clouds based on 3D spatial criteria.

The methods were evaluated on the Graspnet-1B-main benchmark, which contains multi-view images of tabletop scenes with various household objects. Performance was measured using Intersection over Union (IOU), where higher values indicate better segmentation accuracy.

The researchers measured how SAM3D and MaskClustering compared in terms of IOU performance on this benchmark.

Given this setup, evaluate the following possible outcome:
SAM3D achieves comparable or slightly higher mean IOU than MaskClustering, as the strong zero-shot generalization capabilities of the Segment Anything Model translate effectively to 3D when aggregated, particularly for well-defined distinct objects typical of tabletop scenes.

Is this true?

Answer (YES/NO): NO